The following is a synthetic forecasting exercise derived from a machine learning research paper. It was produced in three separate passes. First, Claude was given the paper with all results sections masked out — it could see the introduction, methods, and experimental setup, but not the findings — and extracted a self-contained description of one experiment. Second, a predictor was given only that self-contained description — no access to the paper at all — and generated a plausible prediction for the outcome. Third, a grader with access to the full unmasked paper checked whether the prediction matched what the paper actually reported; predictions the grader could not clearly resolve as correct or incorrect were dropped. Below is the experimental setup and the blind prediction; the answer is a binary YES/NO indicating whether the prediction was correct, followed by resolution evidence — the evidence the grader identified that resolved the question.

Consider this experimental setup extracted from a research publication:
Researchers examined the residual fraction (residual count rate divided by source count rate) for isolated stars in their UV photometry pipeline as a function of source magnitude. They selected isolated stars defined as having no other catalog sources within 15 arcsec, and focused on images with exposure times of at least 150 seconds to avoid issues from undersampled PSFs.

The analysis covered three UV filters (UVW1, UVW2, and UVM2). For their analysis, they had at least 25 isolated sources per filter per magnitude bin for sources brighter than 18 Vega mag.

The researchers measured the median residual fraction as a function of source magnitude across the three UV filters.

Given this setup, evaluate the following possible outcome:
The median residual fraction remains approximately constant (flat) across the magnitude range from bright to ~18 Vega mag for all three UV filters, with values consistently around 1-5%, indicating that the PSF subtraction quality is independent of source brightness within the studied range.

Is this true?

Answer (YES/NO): NO